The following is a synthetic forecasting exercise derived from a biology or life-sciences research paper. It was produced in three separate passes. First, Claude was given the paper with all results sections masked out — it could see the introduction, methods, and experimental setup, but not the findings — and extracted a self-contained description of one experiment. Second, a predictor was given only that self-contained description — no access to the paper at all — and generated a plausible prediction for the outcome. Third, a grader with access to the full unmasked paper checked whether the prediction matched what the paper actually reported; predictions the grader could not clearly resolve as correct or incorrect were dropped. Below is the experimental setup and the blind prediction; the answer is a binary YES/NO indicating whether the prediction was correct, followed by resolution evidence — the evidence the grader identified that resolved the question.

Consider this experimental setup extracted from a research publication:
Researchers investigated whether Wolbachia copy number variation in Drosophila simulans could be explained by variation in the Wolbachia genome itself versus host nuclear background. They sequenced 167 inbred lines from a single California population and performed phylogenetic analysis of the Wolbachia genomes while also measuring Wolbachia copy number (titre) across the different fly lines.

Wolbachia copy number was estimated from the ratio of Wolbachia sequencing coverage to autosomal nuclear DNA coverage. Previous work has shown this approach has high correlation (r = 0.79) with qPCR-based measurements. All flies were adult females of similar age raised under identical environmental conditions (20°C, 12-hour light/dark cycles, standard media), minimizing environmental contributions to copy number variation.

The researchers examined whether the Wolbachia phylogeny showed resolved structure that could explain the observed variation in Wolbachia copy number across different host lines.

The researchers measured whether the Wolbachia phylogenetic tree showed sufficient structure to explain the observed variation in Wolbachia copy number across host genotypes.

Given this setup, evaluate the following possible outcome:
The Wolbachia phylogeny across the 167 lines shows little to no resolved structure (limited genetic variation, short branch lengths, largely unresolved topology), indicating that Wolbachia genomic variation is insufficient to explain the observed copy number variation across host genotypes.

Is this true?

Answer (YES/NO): YES